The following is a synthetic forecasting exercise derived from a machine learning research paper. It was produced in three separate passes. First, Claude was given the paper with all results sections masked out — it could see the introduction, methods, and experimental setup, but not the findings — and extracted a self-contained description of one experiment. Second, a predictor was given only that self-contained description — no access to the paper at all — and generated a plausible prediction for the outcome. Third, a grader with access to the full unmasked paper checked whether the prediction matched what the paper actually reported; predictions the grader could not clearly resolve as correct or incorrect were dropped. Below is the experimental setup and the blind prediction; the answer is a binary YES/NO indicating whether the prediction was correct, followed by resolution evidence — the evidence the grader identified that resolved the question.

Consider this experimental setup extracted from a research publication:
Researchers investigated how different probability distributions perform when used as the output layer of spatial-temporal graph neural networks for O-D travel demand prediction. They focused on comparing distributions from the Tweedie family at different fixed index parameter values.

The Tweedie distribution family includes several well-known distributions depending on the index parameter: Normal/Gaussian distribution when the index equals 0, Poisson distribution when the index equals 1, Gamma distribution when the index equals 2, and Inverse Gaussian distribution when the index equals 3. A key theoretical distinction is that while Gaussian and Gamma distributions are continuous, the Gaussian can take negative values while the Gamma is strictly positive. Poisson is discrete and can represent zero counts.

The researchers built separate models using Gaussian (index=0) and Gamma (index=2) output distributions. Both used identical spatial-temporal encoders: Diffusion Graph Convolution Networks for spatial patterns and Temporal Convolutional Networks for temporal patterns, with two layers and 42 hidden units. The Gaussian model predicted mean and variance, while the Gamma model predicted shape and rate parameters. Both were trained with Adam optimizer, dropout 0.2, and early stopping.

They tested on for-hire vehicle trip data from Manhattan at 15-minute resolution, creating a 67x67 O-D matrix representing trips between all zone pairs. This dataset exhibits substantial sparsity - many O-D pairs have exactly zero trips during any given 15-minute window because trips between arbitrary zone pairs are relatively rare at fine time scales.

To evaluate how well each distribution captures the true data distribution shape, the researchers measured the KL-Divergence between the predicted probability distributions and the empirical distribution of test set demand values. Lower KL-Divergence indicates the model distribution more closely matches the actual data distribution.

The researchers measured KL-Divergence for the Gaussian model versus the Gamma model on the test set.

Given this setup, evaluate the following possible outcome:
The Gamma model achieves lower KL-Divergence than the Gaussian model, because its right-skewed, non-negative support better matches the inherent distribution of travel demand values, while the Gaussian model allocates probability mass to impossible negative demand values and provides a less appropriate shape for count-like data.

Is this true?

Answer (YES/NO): YES